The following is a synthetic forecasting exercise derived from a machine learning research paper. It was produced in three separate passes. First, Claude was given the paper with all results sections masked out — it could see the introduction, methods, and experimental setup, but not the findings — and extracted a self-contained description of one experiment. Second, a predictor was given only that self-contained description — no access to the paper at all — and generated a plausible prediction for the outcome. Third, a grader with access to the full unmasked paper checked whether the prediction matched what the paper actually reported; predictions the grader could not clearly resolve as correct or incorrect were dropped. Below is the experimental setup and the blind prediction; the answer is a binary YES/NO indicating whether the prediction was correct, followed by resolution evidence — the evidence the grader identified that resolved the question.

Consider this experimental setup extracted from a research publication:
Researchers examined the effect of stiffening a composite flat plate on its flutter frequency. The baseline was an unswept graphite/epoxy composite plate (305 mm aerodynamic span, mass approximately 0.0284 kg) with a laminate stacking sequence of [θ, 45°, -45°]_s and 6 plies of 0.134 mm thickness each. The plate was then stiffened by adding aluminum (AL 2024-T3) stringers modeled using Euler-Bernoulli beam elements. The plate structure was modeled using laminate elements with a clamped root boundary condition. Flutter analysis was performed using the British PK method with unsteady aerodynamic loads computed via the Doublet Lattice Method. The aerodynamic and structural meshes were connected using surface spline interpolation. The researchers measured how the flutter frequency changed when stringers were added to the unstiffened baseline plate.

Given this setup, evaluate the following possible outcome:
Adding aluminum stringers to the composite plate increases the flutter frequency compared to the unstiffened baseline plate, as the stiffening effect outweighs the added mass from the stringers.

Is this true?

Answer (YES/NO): YES